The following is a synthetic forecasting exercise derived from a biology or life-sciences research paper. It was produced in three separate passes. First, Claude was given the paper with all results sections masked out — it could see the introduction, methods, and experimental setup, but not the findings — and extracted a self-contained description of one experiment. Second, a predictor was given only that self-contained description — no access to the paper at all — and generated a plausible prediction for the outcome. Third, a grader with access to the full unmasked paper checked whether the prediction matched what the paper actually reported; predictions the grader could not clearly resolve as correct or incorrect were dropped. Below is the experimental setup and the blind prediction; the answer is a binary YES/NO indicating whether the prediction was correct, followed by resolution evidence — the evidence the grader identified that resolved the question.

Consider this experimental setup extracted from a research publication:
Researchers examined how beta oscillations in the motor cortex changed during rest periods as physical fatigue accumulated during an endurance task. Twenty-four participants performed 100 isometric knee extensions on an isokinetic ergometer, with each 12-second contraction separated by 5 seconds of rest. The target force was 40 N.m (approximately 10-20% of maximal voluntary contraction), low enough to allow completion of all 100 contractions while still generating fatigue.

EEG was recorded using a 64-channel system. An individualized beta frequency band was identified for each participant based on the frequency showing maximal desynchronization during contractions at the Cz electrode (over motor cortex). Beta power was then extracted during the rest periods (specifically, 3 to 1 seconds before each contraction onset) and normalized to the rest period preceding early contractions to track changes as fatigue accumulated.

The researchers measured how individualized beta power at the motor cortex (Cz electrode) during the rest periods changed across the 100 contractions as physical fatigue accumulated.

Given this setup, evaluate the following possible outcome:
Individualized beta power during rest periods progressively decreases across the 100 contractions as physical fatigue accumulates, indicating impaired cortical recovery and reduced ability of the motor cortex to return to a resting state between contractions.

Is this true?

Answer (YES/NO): NO